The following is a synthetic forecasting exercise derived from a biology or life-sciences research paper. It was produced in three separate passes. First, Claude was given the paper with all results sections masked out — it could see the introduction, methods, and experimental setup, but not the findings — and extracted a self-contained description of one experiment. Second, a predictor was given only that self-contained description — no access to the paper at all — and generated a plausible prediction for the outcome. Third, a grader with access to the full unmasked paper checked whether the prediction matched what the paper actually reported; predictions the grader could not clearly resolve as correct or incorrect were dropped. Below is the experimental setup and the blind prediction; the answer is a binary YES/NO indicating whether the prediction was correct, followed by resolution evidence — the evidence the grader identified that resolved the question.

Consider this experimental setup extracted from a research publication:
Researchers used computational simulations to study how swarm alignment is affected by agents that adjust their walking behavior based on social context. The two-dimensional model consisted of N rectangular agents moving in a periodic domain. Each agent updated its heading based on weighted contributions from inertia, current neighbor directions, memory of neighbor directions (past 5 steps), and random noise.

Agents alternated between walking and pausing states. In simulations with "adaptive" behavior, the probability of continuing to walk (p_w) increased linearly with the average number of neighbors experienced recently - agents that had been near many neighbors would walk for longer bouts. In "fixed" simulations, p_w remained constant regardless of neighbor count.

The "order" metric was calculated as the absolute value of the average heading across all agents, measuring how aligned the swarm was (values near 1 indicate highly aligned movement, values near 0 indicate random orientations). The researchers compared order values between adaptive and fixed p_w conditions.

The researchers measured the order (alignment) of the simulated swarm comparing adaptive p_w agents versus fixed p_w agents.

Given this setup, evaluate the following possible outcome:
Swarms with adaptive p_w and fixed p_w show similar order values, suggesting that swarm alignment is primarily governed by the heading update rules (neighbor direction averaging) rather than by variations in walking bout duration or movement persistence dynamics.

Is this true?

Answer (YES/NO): YES